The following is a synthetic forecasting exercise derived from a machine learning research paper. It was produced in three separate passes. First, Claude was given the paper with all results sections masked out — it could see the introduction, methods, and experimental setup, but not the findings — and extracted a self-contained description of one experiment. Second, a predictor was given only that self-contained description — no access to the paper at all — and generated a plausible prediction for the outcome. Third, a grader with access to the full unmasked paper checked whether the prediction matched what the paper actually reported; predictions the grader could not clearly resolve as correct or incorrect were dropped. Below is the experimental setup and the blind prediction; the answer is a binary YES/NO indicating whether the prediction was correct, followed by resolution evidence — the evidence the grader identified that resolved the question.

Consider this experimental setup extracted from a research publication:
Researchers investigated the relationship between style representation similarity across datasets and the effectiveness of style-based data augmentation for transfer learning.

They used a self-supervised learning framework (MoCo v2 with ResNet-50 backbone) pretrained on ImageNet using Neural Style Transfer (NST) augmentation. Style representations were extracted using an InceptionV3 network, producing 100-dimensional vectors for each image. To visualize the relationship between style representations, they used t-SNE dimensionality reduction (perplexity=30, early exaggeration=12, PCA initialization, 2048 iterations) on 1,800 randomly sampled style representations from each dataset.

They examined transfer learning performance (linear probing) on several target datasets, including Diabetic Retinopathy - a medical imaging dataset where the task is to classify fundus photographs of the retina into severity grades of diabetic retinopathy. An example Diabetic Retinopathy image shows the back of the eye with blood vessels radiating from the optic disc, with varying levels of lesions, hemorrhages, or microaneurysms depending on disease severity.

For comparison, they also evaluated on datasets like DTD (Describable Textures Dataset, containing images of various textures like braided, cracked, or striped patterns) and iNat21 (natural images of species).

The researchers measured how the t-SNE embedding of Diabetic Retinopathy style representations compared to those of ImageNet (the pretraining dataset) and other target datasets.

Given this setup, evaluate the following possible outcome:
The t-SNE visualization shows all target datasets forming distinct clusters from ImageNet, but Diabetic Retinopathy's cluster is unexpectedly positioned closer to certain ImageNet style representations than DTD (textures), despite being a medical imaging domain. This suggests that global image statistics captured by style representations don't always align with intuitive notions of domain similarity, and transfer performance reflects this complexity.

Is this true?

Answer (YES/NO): NO